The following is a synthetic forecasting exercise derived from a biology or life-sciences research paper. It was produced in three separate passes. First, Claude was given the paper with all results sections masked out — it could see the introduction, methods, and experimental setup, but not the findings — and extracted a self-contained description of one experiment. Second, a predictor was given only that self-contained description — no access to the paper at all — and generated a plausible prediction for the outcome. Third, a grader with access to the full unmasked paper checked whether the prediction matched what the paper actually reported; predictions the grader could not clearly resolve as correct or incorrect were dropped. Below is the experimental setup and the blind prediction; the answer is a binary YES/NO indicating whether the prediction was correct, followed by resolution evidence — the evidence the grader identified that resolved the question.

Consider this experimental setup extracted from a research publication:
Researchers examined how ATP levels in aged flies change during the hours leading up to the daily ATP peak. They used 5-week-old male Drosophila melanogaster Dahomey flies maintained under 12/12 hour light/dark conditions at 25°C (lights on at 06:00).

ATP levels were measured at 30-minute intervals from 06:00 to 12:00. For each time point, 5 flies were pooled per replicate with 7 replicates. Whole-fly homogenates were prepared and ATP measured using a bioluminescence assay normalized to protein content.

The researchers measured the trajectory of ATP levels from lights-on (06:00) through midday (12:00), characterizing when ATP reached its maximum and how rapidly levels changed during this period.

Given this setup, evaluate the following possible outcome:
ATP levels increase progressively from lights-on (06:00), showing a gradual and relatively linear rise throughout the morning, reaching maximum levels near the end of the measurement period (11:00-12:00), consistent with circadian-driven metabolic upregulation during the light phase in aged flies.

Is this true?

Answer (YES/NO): NO